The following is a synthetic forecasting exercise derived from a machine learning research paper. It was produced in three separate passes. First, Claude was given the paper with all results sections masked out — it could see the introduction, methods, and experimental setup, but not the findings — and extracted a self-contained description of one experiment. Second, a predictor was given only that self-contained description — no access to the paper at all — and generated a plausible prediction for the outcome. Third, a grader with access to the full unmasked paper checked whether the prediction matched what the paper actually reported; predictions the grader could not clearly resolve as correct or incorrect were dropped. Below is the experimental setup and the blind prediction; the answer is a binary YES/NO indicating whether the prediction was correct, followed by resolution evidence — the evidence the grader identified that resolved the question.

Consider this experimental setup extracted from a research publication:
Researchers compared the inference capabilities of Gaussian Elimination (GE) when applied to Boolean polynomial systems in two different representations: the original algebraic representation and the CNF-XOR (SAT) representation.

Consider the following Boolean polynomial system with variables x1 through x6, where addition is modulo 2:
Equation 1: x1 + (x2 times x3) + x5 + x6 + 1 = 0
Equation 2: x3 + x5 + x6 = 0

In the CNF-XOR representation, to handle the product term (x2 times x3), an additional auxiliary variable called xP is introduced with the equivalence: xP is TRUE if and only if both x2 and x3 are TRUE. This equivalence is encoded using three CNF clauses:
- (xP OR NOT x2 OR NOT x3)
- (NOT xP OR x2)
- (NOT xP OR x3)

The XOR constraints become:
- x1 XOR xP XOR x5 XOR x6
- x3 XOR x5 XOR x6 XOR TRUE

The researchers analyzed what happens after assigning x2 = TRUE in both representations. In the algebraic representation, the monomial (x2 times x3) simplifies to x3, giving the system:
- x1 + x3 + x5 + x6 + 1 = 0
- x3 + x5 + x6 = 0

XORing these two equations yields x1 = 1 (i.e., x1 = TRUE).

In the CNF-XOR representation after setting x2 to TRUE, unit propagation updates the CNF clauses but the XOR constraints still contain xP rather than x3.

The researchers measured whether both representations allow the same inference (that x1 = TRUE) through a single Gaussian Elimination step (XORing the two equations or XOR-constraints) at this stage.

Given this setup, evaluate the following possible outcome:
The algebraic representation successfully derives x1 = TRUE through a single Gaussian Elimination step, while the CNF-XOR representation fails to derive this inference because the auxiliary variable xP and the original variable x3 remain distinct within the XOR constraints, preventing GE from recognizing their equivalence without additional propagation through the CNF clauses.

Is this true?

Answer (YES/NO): YES